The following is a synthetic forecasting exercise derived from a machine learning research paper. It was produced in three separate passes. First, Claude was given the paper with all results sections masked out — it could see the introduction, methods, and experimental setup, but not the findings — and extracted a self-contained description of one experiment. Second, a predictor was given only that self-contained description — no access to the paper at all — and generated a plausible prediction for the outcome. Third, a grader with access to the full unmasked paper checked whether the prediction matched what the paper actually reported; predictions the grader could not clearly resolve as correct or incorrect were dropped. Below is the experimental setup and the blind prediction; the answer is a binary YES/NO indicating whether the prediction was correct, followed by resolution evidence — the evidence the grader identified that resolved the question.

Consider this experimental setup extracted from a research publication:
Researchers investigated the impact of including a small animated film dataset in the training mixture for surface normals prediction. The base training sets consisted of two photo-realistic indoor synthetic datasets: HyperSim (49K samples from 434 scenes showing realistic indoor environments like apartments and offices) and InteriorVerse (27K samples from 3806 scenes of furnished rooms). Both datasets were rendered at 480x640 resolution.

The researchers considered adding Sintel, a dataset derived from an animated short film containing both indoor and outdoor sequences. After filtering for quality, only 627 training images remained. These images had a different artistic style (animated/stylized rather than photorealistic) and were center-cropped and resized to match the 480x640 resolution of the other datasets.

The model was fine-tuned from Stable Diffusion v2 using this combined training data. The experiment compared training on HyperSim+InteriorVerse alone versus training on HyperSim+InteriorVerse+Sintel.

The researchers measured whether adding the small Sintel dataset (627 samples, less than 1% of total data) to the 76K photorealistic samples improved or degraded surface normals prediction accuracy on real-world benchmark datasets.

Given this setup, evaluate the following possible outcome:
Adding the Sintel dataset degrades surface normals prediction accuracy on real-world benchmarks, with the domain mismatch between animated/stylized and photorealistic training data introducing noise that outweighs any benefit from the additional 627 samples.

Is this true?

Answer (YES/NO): NO